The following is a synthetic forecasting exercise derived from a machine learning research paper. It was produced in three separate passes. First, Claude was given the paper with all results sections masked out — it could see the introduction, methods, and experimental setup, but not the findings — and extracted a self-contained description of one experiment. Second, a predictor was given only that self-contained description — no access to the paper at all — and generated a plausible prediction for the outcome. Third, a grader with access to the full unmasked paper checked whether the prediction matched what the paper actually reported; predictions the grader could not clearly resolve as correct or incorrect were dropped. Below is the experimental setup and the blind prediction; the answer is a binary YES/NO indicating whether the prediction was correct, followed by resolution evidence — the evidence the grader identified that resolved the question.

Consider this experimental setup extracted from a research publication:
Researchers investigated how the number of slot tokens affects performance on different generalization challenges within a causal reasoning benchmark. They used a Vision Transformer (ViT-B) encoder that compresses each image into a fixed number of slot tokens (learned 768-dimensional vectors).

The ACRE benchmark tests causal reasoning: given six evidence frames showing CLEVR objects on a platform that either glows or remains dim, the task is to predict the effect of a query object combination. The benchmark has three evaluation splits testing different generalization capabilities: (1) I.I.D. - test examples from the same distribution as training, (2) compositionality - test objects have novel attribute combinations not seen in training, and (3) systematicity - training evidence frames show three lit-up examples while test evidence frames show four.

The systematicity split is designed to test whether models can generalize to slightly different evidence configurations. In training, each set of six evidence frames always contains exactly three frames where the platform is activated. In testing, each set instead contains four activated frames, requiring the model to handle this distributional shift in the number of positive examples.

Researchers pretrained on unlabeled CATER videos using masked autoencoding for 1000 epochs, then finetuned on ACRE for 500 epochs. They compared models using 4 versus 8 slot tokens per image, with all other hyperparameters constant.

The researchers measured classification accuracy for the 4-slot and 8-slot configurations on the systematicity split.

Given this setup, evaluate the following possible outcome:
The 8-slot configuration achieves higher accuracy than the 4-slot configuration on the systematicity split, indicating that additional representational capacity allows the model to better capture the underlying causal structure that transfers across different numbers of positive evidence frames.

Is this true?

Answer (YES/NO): NO